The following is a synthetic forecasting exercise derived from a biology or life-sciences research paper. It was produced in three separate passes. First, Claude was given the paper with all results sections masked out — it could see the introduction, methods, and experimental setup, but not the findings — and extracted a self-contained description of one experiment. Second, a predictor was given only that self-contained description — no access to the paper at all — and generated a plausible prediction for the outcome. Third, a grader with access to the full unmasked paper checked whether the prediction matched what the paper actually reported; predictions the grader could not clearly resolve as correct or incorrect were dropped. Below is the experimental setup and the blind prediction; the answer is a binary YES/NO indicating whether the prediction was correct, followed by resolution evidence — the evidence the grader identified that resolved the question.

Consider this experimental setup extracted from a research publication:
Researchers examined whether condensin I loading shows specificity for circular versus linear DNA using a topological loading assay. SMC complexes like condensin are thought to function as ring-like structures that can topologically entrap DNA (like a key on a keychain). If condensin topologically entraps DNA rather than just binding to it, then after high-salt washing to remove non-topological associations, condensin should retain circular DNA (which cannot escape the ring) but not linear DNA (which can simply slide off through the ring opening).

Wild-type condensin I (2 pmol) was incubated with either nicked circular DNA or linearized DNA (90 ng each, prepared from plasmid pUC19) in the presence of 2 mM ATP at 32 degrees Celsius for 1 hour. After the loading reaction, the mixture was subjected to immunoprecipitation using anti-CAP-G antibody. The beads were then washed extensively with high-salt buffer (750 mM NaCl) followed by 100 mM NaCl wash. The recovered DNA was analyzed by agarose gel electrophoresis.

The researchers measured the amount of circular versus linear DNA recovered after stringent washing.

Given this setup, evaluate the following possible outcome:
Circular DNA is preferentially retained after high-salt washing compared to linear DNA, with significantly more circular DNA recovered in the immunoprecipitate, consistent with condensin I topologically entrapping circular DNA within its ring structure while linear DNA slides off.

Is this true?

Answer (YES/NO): YES